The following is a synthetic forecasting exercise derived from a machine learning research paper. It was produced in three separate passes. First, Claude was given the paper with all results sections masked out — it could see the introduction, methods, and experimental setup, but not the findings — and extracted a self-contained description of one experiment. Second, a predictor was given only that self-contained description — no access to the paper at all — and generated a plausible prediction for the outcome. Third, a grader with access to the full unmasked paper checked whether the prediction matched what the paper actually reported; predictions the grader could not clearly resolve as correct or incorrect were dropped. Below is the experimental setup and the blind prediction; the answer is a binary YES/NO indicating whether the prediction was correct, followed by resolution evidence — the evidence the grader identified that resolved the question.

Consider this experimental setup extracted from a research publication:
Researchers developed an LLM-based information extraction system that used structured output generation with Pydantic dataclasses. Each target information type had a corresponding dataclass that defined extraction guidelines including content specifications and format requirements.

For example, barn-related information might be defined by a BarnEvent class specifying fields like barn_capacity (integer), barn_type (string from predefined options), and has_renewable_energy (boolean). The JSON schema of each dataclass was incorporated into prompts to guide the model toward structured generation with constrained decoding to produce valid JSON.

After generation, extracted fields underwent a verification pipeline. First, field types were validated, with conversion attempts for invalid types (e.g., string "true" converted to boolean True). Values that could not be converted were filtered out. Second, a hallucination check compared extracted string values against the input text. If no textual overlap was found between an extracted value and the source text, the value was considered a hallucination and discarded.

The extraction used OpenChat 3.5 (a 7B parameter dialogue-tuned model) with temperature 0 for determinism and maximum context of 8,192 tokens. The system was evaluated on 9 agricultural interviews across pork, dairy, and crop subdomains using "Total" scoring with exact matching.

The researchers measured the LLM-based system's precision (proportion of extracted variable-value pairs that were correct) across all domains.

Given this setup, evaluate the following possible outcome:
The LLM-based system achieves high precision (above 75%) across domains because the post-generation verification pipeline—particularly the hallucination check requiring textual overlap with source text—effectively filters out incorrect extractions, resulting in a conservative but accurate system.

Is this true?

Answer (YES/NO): NO